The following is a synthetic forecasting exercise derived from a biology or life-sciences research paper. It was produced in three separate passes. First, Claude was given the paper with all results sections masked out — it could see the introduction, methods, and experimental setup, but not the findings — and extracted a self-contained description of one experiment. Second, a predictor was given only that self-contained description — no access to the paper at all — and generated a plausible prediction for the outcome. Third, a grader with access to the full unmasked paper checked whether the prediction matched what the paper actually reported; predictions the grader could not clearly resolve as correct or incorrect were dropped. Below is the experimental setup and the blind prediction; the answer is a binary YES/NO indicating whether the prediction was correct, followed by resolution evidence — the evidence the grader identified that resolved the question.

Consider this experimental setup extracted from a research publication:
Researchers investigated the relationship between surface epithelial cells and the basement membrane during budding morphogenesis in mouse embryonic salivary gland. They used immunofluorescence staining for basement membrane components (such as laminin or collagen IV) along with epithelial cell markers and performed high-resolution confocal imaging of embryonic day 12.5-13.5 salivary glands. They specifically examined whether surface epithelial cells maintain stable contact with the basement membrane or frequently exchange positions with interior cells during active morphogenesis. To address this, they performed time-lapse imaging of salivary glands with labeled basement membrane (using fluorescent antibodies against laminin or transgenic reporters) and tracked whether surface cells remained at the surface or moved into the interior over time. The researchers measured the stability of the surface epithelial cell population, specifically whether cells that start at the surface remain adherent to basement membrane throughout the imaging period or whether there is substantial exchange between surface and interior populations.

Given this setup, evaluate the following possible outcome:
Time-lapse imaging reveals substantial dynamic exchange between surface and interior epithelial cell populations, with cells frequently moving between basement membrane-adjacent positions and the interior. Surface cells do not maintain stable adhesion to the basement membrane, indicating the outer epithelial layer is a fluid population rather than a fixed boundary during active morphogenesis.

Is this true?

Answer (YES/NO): NO